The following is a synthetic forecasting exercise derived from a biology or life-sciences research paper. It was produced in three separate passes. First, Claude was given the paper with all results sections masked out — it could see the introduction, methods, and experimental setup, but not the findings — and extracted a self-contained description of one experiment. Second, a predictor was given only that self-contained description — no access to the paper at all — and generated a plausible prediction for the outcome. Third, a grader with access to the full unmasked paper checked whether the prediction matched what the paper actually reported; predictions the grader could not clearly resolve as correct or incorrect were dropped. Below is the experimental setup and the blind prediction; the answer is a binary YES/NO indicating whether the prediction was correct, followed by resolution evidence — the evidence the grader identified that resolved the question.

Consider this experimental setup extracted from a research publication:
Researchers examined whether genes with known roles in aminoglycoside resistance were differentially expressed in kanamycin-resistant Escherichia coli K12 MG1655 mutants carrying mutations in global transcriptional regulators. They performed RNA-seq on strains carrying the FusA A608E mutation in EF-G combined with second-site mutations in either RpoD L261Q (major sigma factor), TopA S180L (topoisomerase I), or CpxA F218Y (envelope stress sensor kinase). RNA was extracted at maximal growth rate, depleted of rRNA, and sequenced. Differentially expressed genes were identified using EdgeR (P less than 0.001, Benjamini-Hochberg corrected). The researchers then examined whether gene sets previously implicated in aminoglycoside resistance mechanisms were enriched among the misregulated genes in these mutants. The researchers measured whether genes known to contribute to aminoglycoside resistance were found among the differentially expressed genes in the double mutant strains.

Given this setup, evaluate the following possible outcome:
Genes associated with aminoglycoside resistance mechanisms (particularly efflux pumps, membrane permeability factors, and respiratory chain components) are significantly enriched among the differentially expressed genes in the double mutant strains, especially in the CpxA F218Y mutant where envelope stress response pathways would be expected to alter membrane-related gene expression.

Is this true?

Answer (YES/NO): NO